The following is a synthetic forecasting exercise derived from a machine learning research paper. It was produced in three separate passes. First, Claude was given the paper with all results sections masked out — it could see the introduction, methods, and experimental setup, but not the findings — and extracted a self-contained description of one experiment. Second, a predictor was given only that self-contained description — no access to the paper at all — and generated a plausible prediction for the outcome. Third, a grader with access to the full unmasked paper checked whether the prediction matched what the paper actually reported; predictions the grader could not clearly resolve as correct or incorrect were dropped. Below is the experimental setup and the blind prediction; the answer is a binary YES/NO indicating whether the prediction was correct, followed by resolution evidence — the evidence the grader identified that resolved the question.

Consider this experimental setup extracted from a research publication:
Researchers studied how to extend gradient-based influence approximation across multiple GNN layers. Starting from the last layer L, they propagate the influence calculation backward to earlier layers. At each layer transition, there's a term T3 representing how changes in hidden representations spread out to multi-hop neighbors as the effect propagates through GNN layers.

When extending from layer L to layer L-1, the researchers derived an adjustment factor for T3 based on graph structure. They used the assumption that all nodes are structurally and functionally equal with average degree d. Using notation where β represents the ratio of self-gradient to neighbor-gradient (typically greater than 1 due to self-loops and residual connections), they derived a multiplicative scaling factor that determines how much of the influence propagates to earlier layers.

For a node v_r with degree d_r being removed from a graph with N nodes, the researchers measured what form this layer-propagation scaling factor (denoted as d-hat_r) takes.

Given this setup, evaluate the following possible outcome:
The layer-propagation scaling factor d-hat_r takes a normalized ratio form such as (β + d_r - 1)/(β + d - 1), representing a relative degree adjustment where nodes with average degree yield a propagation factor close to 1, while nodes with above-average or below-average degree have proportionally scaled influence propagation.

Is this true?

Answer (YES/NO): NO